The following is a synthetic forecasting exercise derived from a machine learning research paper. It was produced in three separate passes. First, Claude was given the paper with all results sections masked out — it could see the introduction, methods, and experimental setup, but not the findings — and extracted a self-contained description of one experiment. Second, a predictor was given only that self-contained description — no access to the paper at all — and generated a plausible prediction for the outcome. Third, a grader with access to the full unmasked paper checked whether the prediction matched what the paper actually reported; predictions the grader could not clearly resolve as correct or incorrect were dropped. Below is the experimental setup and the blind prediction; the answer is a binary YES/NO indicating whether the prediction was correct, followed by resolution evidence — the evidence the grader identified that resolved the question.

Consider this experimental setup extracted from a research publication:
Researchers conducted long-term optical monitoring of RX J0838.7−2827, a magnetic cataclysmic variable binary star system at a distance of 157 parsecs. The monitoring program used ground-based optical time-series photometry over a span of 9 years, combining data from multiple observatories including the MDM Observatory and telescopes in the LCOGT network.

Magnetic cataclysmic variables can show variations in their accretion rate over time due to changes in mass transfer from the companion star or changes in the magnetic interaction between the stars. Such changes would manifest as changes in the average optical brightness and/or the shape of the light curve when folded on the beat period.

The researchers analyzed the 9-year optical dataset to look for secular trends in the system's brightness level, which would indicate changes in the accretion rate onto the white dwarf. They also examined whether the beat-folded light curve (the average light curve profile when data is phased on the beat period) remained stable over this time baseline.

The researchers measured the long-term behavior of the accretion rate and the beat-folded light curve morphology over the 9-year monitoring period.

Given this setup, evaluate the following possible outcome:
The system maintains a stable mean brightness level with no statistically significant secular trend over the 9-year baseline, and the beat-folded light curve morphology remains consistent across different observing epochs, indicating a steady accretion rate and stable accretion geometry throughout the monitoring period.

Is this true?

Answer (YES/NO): NO